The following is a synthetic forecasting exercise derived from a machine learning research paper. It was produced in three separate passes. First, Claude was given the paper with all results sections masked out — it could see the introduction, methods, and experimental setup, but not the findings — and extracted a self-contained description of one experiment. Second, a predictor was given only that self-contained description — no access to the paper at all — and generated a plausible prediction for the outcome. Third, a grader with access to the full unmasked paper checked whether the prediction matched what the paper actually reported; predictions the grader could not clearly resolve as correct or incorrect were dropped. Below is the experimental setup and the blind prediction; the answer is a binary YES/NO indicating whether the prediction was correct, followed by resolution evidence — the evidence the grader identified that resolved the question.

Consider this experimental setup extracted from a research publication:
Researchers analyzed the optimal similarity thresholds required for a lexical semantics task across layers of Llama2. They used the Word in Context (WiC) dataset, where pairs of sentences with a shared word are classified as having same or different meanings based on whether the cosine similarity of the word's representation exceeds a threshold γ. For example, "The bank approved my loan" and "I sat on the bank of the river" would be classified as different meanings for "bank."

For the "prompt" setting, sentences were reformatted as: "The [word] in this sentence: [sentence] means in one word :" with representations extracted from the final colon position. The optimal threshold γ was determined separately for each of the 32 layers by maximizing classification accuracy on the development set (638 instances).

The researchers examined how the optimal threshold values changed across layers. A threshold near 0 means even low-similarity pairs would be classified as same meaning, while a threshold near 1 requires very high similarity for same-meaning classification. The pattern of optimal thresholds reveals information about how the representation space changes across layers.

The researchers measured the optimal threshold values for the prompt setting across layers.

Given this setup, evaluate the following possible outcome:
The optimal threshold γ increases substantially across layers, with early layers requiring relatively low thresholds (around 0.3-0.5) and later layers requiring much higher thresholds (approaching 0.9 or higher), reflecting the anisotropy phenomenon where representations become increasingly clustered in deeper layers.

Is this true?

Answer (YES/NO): NO